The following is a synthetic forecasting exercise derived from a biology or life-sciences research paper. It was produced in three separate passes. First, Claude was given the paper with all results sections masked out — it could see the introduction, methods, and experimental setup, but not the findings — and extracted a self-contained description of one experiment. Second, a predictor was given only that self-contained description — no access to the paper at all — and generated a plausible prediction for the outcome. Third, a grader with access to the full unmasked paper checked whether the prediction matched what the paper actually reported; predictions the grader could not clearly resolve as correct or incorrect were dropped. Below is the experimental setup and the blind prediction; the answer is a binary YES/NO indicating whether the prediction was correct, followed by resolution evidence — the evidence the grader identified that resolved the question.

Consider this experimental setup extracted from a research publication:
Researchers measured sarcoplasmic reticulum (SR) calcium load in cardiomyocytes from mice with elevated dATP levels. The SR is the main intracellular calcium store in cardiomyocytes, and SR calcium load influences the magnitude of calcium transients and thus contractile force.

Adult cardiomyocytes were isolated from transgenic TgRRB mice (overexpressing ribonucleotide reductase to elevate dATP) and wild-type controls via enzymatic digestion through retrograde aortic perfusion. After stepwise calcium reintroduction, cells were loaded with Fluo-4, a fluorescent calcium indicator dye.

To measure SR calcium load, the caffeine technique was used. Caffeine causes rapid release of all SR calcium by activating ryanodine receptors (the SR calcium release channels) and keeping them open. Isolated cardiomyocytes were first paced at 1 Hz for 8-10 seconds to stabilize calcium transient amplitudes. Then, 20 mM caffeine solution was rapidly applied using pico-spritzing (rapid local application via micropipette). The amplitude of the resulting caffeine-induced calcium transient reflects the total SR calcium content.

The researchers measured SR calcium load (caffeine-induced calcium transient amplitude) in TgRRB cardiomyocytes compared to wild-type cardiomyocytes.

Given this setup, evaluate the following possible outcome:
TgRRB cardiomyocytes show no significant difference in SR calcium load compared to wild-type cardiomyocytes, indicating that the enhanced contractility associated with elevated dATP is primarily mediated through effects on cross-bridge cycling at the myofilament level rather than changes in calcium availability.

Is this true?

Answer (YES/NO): YES